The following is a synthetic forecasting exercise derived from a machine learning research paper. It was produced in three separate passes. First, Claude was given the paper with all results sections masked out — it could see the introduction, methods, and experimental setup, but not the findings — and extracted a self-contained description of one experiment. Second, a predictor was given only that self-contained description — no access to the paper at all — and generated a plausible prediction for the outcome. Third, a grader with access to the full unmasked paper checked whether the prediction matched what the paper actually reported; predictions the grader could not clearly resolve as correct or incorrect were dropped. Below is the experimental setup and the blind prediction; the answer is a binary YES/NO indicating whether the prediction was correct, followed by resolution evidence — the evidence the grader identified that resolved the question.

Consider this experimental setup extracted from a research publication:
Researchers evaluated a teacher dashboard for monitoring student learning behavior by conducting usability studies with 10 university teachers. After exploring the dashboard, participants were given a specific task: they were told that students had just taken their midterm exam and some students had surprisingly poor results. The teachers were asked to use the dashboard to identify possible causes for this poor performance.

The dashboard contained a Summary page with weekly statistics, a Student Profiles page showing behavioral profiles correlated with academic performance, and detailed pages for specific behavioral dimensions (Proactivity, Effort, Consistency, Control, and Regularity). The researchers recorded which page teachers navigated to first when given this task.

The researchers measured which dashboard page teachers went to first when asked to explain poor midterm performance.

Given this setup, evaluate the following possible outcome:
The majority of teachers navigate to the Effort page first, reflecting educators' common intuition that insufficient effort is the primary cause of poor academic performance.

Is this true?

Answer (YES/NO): NO